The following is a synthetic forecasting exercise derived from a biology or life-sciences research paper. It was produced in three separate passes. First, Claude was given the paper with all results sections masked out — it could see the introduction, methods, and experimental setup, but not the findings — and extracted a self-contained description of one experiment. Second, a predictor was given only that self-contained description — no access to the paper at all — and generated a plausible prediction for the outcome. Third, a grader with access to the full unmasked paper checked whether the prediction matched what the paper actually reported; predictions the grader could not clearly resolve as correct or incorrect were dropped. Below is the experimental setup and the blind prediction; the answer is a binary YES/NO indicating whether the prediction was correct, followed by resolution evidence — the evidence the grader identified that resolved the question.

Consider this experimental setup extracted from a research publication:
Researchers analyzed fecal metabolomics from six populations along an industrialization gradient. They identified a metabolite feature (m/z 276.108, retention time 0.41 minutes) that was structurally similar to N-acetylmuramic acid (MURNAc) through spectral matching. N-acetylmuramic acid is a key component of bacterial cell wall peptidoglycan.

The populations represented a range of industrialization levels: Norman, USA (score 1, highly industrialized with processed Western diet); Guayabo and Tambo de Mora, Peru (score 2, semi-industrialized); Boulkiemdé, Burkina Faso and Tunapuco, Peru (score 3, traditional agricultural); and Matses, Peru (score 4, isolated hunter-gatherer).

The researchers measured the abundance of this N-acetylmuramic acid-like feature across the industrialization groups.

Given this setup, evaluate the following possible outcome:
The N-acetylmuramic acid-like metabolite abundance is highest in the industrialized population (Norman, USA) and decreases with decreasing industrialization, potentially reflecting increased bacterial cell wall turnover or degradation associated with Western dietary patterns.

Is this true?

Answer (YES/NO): NO